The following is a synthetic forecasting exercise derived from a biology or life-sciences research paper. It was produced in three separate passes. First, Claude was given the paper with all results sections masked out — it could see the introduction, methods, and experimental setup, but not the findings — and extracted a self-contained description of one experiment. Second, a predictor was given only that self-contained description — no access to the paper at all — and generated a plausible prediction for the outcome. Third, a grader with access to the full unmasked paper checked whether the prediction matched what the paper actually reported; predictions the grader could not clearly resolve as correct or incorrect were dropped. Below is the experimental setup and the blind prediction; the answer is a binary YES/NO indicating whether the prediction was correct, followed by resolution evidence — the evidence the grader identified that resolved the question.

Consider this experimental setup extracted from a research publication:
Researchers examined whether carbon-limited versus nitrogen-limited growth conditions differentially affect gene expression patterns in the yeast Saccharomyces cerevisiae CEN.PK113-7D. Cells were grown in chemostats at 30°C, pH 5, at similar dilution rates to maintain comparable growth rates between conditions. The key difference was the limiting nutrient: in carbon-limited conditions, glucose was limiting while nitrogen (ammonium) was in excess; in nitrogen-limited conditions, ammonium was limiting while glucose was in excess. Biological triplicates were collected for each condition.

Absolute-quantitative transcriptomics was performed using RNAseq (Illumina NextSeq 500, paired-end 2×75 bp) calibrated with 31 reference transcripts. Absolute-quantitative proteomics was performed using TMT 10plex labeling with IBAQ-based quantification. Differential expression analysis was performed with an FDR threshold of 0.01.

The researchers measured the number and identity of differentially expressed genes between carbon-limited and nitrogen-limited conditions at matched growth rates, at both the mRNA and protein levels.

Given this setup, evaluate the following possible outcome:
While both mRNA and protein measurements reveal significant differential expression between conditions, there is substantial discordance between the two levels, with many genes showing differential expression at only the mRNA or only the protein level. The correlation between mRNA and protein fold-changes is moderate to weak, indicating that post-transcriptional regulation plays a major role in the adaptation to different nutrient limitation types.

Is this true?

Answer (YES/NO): YES